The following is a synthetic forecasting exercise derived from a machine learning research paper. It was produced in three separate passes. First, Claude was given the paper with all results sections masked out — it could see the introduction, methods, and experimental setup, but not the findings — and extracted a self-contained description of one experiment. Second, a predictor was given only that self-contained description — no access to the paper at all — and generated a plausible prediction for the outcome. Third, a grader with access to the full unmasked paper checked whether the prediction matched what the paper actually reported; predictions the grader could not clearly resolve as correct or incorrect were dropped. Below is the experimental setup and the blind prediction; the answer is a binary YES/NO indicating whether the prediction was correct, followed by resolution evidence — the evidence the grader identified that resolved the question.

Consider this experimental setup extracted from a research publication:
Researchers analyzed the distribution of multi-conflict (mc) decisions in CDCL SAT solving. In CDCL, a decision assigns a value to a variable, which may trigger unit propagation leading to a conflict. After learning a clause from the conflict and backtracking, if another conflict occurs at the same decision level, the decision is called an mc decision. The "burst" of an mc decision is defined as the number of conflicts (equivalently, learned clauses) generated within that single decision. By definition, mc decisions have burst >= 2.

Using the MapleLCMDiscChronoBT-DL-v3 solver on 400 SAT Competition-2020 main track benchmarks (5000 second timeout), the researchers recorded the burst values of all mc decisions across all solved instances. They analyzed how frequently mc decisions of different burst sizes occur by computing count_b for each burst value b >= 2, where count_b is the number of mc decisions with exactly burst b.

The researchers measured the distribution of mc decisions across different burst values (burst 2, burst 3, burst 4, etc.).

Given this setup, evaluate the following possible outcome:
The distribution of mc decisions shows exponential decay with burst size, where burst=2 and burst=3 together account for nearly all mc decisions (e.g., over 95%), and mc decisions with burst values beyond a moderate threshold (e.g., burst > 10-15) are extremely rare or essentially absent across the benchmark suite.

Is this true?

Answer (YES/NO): NO